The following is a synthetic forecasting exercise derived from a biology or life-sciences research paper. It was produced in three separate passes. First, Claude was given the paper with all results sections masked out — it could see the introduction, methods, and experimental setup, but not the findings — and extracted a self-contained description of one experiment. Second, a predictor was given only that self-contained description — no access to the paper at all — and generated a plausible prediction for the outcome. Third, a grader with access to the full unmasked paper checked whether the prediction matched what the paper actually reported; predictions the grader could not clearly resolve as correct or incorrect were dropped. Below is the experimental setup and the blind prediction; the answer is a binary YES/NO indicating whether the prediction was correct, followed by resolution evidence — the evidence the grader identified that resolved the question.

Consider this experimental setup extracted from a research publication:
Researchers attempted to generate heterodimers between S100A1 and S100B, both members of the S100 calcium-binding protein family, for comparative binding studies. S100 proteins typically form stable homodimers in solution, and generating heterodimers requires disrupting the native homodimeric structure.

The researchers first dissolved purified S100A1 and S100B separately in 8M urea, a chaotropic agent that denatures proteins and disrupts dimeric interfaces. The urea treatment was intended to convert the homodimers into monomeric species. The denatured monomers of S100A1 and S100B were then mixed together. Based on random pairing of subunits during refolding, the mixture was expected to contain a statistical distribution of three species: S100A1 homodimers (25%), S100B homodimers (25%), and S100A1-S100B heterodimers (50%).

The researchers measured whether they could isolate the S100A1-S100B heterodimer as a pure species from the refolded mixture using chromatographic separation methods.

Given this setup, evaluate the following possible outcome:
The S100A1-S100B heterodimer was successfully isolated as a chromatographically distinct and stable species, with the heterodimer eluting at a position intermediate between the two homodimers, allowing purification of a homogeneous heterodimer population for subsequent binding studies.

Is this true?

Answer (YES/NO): NO